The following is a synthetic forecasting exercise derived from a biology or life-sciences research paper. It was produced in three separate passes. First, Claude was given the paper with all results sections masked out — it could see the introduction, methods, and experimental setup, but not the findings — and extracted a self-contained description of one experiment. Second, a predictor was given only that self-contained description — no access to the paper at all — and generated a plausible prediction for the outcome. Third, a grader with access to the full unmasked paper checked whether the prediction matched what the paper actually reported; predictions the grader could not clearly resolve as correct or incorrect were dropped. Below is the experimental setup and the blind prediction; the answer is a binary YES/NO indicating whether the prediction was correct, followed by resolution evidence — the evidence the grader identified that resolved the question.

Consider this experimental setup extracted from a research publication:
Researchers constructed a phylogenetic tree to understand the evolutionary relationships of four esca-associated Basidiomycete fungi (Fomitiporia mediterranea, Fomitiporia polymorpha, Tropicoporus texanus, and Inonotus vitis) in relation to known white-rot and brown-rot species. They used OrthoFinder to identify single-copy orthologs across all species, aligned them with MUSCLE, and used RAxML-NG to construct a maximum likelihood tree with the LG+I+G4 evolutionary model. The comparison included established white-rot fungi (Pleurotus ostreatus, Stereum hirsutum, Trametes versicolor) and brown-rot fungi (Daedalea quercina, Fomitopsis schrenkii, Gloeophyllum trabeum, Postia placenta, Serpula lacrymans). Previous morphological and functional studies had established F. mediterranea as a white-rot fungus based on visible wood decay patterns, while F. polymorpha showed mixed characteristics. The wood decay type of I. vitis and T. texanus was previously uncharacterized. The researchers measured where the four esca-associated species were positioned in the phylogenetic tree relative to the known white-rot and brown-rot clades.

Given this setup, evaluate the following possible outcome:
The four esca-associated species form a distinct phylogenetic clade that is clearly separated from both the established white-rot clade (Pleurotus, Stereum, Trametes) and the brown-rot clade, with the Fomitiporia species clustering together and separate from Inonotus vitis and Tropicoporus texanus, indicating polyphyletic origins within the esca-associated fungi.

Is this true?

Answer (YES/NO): NO